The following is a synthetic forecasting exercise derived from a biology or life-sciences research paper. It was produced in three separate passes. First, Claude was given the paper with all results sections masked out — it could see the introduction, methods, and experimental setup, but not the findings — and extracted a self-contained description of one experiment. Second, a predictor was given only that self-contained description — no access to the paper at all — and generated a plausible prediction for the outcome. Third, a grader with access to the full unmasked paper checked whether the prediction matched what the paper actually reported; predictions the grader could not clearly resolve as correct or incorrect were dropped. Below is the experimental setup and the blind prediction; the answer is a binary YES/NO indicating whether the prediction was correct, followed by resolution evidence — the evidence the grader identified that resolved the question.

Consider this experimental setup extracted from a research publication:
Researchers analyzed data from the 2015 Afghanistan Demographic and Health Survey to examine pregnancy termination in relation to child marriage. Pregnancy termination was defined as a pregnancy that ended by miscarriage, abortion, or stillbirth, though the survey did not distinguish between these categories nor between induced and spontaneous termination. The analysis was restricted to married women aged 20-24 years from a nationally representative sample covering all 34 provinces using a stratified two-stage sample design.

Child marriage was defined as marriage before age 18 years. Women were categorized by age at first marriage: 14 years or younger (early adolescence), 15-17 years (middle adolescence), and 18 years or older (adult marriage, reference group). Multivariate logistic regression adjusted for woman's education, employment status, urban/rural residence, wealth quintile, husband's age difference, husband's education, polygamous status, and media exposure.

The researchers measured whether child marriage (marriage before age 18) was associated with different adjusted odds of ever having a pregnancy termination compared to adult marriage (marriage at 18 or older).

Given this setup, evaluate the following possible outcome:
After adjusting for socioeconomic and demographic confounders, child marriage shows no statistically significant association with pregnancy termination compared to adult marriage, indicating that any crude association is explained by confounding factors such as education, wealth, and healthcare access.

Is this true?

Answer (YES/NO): NO